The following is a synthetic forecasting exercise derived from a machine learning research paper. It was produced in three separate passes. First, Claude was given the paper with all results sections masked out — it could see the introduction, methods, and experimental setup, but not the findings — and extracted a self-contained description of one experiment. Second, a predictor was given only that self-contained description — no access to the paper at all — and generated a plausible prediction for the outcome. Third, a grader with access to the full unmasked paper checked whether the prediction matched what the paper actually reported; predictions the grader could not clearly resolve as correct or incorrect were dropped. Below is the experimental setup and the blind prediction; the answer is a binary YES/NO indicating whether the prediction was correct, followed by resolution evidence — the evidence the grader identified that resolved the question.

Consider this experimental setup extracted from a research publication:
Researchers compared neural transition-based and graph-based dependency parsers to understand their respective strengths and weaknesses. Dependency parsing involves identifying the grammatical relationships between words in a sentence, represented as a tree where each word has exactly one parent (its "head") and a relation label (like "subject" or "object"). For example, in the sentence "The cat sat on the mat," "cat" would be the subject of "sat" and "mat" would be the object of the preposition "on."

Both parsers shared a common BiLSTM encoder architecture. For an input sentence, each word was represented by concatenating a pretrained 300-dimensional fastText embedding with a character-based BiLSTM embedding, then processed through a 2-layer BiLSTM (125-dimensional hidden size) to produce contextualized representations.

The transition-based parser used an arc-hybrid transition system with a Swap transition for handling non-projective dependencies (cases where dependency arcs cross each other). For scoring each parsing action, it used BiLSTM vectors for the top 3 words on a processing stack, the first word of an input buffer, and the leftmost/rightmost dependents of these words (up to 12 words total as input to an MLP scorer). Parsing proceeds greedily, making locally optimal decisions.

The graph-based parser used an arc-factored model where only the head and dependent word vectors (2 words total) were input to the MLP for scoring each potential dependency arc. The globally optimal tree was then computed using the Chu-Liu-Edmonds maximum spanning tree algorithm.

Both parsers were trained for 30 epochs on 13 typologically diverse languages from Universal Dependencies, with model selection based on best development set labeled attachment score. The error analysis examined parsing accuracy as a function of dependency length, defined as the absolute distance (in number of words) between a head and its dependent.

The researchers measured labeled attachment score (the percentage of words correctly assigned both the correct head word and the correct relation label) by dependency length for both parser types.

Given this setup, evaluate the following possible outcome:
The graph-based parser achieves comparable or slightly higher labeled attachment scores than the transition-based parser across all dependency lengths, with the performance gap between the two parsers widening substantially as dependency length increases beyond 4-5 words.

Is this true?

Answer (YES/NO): NO